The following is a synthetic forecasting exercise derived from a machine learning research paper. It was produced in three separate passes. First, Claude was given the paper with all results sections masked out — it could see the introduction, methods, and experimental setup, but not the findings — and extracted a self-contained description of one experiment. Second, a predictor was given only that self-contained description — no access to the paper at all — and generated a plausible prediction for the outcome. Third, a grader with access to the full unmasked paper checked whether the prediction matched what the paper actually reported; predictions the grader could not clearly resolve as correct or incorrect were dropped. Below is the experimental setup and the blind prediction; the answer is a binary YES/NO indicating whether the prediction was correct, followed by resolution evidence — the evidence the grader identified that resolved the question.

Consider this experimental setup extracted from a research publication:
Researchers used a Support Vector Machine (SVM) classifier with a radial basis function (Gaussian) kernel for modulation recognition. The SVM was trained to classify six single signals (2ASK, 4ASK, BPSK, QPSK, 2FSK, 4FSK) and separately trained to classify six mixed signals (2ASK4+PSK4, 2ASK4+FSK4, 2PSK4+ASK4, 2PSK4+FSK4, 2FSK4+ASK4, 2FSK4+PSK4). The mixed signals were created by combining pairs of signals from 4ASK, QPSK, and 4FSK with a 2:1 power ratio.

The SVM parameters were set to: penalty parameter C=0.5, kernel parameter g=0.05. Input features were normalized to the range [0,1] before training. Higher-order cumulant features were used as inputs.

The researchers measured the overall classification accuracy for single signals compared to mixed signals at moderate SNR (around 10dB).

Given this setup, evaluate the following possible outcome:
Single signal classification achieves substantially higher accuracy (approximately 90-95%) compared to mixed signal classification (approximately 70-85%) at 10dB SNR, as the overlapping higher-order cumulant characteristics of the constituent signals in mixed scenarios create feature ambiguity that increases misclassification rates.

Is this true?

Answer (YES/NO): NO